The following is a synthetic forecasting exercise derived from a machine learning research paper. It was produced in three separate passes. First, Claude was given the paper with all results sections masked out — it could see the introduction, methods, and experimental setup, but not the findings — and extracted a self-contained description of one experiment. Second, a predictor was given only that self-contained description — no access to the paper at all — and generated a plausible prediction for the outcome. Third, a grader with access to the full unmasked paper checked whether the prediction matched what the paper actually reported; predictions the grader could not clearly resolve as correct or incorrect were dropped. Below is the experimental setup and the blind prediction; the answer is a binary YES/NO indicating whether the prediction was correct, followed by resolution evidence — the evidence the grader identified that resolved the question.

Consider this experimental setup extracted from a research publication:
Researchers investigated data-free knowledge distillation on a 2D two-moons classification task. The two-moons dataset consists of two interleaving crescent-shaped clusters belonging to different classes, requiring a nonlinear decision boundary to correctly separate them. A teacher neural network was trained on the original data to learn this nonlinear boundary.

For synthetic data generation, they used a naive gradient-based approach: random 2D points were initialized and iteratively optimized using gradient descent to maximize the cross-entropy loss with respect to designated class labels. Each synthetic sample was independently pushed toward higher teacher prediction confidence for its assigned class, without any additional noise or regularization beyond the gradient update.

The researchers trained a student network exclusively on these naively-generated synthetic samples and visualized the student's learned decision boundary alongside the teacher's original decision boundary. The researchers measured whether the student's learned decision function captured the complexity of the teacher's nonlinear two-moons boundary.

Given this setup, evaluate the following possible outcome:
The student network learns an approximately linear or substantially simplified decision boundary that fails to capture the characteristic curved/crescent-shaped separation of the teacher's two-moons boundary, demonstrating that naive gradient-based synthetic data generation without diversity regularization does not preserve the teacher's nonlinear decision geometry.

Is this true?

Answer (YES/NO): YES